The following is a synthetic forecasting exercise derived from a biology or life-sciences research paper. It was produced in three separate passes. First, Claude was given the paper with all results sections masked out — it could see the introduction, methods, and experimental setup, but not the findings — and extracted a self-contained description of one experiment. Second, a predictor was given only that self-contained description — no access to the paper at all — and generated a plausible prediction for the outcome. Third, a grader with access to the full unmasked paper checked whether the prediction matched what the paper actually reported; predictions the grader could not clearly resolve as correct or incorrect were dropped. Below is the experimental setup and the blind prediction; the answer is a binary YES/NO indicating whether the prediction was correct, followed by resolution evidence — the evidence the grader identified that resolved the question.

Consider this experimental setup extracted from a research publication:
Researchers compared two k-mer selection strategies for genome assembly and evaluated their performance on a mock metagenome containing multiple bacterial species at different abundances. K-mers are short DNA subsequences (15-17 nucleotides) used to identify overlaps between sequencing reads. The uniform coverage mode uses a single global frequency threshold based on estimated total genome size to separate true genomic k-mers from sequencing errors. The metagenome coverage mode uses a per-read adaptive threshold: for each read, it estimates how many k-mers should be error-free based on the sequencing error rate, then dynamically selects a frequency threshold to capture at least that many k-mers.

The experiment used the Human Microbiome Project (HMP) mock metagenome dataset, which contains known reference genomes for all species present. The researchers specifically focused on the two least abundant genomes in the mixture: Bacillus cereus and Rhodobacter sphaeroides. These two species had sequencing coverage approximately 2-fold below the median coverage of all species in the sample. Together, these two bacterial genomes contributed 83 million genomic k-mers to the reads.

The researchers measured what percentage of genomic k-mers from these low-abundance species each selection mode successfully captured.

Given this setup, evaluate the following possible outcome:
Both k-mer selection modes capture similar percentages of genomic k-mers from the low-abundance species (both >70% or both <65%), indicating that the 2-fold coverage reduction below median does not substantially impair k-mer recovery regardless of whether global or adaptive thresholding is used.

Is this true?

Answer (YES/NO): NO